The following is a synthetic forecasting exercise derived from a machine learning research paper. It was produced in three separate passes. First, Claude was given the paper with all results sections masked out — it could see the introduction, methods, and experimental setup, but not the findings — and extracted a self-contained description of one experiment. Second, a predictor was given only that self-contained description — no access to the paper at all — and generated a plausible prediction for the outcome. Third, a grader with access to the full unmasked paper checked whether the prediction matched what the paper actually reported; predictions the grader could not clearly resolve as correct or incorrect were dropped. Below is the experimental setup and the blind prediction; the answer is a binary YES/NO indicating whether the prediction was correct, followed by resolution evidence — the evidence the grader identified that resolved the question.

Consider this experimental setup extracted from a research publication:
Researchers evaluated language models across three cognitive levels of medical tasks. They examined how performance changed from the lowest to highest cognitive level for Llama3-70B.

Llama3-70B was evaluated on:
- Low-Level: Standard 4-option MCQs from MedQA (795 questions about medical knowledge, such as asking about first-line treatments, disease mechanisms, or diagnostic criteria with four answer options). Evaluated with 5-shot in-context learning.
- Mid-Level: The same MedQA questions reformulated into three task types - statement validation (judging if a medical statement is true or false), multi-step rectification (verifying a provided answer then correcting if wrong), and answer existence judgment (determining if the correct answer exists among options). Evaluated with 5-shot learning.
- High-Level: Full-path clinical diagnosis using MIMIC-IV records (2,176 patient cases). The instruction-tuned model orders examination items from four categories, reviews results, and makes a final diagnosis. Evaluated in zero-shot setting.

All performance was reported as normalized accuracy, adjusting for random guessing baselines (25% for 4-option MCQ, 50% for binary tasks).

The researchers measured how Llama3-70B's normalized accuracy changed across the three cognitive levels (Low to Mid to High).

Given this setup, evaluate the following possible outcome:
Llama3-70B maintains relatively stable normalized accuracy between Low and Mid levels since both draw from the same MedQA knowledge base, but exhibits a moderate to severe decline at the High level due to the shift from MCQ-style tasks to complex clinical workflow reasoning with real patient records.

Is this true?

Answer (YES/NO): NO